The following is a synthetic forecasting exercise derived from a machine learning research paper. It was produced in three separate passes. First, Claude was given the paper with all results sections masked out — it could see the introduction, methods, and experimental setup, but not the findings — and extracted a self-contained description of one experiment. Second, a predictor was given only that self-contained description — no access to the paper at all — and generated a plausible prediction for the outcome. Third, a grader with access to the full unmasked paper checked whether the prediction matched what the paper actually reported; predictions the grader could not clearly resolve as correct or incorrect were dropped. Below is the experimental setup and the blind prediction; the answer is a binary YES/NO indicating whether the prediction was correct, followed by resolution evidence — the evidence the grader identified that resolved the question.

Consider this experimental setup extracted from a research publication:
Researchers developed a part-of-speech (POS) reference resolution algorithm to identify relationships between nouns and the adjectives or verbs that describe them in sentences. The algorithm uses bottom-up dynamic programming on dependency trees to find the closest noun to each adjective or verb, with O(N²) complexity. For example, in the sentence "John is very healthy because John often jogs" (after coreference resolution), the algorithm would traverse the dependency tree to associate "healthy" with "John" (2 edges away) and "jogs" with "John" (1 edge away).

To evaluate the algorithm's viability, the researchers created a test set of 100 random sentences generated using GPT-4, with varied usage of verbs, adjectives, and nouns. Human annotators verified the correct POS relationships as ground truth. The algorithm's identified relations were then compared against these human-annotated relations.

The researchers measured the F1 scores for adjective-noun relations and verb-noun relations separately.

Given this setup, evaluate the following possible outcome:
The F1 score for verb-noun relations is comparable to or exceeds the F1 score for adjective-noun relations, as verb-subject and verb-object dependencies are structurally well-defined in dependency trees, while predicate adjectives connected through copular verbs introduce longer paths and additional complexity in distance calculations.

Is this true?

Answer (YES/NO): NO